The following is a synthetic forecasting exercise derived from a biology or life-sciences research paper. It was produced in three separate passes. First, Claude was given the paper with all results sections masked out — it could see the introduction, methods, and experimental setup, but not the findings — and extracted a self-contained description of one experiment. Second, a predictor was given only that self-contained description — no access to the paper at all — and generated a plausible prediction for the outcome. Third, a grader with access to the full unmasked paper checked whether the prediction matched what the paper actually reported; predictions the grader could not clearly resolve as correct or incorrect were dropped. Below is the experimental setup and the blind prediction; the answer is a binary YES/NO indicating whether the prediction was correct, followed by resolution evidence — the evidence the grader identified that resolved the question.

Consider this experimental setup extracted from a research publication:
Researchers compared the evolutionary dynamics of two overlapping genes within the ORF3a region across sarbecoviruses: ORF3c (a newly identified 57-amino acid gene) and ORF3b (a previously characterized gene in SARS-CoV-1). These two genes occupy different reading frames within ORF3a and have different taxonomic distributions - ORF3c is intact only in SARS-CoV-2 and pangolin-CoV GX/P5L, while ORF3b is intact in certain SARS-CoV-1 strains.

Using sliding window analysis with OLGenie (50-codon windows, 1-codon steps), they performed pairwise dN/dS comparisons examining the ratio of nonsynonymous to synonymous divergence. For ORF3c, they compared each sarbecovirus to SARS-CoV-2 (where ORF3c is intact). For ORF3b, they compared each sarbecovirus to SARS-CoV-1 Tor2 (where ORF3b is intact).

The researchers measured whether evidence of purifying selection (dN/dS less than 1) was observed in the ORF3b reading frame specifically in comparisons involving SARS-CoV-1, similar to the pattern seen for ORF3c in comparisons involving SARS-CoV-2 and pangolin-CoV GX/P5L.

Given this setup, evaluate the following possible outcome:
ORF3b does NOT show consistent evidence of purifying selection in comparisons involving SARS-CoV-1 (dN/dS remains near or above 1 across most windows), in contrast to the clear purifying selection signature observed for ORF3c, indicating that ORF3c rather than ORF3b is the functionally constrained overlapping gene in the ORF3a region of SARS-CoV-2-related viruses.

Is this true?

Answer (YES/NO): NO